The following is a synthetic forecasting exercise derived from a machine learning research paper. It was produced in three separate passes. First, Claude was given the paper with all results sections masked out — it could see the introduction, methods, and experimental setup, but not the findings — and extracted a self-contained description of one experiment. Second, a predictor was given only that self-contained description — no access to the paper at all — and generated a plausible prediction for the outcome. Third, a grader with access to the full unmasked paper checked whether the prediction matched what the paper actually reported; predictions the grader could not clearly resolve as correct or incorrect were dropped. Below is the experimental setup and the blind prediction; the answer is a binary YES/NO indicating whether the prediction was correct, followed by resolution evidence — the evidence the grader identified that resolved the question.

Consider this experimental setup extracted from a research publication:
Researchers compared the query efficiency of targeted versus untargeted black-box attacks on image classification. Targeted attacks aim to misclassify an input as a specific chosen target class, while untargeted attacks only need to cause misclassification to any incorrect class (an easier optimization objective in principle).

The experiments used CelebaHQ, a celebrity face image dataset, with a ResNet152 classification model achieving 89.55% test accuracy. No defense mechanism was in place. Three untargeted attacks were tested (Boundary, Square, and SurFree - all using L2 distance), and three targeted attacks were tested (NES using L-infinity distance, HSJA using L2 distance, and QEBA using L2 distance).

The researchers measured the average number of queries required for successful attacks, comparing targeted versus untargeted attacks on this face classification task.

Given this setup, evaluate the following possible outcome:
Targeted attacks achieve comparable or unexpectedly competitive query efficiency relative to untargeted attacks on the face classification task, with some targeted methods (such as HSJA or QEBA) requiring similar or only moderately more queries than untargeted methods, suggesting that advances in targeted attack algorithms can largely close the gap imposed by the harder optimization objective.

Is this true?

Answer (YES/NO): NO